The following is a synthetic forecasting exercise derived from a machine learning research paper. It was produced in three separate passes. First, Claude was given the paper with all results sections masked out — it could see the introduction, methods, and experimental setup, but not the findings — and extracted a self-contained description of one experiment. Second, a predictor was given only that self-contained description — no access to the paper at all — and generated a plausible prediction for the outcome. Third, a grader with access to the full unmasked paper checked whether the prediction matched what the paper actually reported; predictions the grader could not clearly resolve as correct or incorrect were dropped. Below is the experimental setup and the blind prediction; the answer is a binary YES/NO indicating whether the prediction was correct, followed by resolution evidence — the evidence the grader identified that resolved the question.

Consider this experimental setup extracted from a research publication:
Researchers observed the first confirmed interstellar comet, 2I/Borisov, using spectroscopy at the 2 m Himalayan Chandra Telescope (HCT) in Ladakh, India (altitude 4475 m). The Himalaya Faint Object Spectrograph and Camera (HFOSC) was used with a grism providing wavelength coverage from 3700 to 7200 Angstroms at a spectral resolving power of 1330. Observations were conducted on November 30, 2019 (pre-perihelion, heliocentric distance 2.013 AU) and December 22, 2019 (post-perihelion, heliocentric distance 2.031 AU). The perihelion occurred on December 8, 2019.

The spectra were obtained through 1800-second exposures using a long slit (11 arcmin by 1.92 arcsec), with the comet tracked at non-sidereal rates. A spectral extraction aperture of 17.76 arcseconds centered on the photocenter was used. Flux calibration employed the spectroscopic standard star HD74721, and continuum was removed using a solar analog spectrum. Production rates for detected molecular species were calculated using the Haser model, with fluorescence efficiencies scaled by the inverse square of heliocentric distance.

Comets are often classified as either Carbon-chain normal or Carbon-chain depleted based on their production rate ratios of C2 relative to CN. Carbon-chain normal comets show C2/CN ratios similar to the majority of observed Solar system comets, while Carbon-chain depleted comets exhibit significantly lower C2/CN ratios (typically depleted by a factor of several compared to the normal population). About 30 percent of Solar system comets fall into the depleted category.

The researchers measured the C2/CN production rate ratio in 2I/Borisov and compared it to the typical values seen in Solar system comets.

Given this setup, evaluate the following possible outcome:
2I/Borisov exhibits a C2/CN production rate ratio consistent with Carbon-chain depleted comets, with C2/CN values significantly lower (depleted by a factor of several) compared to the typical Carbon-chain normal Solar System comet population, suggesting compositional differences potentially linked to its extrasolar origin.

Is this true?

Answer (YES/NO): NO